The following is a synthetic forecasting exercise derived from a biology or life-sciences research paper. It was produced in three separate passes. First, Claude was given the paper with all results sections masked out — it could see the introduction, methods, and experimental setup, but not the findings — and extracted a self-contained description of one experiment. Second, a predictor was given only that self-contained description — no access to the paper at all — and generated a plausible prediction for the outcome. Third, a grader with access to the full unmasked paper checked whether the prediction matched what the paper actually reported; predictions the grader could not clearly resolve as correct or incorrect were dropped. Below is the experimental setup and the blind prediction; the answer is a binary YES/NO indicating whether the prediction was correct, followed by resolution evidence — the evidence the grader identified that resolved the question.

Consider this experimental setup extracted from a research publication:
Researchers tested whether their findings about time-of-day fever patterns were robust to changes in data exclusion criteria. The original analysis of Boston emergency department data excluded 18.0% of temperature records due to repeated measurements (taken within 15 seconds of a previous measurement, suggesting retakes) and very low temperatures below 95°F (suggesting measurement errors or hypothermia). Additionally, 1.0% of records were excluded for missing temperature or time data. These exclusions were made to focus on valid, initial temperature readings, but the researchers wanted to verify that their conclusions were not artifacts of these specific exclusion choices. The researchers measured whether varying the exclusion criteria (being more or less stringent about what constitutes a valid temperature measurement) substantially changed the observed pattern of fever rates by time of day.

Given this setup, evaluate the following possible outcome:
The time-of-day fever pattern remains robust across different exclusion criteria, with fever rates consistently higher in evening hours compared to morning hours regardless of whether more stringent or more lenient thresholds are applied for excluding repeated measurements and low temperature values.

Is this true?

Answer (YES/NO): YES